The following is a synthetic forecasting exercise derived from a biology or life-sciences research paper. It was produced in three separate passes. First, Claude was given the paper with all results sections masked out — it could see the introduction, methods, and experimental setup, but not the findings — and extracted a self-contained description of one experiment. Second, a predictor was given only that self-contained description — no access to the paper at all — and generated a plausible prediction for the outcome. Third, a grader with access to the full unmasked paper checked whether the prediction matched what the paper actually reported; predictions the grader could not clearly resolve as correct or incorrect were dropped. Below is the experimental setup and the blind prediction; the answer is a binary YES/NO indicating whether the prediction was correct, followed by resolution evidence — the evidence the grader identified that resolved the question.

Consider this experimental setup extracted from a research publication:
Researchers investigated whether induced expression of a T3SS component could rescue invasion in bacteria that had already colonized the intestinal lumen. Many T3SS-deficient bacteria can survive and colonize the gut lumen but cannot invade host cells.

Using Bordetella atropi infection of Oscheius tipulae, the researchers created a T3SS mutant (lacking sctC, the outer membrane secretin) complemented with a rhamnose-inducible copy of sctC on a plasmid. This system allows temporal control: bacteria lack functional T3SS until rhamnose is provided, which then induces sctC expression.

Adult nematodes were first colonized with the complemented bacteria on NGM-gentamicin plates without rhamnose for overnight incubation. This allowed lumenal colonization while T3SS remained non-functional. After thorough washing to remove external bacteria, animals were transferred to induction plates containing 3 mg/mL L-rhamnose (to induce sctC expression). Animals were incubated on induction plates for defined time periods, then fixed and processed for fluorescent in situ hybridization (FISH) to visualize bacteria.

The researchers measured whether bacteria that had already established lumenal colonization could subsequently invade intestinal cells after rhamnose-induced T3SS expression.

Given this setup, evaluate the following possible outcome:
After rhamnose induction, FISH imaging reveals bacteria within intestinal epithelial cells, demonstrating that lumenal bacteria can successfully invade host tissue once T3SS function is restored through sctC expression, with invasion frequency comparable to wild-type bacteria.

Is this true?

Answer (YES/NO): NO